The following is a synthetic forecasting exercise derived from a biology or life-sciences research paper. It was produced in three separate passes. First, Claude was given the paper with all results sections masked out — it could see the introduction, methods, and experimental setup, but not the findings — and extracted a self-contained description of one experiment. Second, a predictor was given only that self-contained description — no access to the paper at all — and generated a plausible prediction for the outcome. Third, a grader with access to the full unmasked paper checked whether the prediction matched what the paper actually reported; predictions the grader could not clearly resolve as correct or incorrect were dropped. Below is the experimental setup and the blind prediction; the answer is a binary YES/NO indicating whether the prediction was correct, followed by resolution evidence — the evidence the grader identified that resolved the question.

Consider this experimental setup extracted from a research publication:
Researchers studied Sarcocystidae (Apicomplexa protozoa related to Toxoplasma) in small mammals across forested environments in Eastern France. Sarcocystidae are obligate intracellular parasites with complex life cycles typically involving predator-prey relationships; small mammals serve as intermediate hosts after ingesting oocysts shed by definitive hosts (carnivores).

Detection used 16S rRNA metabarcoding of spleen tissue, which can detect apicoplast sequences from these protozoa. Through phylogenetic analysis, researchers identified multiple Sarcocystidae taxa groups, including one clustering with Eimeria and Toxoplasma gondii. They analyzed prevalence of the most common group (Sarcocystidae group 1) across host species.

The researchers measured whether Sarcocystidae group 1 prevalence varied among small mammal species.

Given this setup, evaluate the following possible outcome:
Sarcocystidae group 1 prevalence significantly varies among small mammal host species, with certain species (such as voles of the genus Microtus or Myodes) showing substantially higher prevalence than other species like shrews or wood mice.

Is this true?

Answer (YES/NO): YES